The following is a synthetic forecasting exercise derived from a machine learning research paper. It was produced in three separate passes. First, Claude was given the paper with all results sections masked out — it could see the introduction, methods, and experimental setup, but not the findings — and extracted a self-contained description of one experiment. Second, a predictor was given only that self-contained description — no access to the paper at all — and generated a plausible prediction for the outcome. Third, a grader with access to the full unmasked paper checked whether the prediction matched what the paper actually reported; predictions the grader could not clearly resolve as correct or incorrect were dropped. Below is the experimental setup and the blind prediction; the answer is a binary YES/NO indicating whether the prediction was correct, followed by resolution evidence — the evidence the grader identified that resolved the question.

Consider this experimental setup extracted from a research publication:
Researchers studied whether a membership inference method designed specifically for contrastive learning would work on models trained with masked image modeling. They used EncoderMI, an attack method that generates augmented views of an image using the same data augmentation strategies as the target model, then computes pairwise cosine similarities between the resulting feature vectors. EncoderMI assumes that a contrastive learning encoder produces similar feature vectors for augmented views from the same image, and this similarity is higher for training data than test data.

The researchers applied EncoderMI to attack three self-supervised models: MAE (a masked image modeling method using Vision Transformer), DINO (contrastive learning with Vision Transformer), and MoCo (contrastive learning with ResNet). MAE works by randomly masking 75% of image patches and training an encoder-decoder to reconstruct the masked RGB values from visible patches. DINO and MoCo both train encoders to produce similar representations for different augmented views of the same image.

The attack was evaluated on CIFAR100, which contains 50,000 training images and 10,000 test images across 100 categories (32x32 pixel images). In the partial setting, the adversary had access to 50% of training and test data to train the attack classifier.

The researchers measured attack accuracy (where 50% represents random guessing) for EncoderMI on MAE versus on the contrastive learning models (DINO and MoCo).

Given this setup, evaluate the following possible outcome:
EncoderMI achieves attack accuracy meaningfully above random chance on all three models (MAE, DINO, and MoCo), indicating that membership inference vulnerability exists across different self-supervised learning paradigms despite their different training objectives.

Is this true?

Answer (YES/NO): NO